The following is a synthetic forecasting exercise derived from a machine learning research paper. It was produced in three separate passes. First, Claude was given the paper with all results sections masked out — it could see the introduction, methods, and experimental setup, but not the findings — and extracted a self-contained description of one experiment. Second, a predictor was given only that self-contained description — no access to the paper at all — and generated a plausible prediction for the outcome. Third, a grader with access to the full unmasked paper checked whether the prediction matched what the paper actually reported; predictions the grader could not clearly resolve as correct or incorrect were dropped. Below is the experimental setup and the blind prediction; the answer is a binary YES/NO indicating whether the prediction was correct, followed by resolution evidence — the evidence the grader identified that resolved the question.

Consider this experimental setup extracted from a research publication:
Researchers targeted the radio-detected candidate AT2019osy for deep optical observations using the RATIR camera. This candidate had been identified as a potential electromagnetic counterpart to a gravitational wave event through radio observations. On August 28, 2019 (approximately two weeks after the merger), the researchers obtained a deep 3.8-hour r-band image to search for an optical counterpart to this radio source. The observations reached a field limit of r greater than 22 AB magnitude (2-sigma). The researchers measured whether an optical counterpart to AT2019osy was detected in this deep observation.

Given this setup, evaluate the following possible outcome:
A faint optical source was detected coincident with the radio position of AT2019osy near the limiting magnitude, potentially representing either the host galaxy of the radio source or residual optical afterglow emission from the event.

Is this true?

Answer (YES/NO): NO